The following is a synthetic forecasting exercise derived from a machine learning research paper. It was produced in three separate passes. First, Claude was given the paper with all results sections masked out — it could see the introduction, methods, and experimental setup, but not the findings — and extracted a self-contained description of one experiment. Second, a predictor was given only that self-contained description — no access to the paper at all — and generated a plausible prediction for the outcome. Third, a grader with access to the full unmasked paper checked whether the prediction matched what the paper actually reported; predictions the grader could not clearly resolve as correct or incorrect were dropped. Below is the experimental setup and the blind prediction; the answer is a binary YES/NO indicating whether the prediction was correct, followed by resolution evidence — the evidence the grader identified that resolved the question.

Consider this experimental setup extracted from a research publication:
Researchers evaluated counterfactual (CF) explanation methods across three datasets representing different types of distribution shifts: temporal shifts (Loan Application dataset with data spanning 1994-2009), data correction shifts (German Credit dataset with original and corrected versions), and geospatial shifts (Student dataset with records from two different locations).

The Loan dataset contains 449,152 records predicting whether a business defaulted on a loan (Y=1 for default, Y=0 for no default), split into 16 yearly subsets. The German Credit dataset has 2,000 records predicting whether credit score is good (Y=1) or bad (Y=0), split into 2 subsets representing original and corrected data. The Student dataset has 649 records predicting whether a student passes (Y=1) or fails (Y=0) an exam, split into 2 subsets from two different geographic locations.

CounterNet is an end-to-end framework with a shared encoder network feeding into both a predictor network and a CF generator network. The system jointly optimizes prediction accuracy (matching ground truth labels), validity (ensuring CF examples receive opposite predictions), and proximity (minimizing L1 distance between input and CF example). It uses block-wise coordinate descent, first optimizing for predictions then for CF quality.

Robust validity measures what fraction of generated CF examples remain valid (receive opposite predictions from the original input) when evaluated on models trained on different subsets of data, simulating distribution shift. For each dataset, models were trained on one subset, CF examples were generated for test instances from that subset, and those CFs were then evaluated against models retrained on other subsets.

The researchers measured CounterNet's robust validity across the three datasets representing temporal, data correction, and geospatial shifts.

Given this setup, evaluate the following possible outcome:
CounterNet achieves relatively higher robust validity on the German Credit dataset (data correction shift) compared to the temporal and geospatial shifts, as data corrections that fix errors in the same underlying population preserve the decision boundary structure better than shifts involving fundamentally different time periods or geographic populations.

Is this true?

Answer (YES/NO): NO